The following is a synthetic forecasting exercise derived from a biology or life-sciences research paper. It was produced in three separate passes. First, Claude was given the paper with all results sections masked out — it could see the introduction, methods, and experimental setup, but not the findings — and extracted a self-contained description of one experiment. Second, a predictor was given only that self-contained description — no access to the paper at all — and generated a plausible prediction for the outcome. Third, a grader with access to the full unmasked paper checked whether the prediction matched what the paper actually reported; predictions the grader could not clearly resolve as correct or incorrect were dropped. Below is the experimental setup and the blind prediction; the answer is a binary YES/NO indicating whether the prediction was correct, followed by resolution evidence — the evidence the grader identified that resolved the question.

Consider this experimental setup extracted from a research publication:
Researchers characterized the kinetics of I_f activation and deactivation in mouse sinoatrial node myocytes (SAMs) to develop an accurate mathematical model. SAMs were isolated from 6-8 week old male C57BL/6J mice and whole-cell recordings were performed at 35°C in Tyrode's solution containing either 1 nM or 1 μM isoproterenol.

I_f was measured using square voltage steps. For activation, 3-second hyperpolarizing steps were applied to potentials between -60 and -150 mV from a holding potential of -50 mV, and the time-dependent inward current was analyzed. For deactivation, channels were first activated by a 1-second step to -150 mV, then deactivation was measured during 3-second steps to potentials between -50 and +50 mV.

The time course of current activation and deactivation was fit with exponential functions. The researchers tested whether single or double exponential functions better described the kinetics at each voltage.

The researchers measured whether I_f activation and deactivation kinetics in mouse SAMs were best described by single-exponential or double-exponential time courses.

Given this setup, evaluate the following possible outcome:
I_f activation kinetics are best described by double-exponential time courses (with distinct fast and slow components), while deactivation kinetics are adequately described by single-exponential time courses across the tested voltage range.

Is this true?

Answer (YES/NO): NO